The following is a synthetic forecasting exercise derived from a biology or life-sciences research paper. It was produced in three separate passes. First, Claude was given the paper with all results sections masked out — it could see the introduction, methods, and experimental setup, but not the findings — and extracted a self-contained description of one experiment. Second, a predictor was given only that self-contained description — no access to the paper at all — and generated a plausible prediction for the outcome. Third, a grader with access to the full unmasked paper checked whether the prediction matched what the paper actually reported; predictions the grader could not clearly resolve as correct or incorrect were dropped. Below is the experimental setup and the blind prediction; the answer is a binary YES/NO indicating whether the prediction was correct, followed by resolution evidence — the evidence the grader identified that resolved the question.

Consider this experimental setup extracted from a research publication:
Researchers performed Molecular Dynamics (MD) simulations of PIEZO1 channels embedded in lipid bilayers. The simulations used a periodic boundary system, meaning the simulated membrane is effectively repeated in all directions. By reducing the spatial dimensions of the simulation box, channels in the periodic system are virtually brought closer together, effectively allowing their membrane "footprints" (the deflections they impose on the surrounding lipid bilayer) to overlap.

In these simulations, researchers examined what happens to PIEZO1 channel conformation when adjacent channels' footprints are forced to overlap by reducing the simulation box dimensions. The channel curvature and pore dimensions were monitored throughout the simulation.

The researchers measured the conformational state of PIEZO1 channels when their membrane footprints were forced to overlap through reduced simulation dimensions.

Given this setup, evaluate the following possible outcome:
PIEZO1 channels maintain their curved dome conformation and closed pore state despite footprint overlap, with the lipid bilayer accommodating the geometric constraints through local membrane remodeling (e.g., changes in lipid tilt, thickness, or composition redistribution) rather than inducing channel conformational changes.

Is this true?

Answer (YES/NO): NO